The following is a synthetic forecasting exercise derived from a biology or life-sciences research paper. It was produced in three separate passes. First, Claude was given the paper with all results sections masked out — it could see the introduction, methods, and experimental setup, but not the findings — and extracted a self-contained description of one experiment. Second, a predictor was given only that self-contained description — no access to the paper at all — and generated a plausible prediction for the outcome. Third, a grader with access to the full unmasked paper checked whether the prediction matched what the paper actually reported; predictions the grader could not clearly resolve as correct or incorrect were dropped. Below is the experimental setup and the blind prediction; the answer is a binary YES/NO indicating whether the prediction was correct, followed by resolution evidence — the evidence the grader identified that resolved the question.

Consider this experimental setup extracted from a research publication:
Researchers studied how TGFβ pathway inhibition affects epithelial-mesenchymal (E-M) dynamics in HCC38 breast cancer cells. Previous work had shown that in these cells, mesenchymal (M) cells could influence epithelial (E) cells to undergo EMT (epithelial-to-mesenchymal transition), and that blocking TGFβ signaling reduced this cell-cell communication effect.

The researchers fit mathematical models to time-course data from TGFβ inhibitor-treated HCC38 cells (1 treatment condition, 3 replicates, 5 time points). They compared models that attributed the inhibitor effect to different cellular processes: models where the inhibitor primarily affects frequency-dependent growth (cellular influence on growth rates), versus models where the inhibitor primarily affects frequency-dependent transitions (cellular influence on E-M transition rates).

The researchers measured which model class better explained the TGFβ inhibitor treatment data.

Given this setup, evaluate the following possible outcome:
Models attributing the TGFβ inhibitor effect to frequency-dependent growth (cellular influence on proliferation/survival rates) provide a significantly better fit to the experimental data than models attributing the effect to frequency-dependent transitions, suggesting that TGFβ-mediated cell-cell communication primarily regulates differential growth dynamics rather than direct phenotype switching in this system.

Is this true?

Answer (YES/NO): NO